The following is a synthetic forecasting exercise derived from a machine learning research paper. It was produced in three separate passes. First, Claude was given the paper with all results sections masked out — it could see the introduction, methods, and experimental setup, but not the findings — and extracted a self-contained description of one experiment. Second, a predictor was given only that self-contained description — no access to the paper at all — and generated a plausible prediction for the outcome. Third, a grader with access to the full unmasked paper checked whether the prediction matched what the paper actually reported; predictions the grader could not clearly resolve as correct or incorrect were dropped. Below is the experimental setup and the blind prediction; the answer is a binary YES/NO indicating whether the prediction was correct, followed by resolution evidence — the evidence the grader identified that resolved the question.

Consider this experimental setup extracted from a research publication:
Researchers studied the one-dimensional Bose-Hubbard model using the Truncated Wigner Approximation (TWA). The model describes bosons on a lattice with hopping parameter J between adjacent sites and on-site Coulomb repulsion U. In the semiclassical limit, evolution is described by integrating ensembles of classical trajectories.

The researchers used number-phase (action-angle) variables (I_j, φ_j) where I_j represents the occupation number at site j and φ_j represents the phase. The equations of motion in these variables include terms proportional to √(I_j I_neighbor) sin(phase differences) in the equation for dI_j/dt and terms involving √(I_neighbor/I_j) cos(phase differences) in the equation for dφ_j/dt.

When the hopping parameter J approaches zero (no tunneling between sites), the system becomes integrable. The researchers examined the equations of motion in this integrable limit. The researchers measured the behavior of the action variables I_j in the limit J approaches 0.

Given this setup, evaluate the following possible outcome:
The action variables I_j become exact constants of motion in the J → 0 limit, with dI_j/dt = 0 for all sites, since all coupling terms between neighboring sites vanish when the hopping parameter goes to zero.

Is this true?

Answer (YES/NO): YES